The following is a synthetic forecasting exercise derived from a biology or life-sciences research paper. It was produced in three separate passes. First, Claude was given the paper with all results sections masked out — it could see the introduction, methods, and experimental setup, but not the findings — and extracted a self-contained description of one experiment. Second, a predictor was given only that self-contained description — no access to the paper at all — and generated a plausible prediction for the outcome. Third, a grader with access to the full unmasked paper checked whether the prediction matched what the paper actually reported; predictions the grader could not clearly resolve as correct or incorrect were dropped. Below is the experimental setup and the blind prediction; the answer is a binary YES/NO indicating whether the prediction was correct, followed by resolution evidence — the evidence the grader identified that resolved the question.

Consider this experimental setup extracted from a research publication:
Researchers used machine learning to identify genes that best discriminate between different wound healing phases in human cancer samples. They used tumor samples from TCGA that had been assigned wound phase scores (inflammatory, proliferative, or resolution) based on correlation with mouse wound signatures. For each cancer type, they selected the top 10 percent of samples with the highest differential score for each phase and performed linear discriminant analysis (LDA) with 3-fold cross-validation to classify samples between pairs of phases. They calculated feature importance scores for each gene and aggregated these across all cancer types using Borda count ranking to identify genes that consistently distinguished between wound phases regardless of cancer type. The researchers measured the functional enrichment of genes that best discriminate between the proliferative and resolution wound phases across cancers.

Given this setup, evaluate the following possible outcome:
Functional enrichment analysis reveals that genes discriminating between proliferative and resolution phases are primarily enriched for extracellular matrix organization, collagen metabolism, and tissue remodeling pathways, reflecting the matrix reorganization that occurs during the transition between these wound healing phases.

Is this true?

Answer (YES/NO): YES